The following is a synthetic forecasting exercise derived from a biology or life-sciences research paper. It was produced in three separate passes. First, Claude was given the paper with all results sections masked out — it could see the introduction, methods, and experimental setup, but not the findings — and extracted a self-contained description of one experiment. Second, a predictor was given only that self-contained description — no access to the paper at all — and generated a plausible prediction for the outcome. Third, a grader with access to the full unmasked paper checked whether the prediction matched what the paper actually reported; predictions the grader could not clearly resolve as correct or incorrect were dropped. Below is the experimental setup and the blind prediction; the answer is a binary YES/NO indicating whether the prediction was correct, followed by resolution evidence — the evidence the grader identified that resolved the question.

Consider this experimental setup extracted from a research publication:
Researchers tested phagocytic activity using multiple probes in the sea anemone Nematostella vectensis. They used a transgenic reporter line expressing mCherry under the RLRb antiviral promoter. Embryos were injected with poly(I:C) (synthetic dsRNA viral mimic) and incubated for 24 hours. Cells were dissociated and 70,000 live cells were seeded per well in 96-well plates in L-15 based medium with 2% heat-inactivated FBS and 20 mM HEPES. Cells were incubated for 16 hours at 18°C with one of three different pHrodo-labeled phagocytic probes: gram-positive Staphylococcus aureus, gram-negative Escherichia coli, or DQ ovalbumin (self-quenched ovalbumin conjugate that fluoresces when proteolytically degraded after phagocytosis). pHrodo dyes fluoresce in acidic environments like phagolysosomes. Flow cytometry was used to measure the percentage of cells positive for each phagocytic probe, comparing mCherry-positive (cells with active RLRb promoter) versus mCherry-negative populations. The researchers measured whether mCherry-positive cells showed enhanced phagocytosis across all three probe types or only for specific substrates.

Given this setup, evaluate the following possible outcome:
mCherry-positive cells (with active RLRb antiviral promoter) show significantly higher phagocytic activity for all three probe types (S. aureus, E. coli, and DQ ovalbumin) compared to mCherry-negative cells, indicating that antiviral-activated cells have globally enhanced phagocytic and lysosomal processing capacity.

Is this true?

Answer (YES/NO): YES